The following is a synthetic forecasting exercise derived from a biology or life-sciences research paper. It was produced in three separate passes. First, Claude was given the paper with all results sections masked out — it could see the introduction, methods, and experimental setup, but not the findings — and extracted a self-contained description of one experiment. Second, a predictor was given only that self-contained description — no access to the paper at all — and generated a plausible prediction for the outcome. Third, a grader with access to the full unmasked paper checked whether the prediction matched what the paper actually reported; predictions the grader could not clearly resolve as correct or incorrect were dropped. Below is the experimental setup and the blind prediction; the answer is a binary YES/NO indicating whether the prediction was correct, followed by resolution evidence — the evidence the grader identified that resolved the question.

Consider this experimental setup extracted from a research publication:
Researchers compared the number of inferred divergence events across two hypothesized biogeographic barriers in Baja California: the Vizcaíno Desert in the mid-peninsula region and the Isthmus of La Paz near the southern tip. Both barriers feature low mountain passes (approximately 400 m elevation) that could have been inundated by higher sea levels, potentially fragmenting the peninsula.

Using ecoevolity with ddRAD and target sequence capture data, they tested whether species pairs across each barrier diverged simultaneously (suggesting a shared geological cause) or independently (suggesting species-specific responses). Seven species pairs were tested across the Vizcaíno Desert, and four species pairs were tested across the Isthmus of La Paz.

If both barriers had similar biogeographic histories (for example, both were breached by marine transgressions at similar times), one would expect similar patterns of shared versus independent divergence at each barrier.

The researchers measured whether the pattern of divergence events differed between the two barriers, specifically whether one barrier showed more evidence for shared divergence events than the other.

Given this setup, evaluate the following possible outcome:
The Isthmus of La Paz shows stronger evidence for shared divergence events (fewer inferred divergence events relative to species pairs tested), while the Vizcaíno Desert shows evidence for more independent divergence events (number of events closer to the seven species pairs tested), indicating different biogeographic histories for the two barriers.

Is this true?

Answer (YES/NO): NO